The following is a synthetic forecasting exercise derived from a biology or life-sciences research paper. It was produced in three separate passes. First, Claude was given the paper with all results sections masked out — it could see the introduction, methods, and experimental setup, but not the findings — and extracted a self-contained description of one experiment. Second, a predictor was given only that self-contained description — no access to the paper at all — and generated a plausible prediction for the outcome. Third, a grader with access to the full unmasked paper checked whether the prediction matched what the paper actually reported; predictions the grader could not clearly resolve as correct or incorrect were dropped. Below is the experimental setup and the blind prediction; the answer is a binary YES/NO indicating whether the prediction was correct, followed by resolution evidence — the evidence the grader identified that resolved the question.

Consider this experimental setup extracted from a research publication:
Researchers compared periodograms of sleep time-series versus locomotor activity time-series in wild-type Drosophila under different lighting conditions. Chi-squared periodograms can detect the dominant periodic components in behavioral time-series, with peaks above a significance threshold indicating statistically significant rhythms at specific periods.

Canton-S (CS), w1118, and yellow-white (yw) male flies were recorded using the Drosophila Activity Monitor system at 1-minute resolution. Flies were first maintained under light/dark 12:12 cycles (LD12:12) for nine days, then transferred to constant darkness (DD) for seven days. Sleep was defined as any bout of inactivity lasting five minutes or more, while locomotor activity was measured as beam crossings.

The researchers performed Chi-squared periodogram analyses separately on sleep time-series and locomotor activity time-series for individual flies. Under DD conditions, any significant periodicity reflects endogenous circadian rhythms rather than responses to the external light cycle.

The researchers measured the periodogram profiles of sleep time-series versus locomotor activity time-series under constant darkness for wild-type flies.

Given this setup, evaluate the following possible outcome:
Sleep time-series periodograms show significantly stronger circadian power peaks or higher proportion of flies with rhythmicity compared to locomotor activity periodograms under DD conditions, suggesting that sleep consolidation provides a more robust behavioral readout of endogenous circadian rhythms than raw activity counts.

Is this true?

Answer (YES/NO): YES